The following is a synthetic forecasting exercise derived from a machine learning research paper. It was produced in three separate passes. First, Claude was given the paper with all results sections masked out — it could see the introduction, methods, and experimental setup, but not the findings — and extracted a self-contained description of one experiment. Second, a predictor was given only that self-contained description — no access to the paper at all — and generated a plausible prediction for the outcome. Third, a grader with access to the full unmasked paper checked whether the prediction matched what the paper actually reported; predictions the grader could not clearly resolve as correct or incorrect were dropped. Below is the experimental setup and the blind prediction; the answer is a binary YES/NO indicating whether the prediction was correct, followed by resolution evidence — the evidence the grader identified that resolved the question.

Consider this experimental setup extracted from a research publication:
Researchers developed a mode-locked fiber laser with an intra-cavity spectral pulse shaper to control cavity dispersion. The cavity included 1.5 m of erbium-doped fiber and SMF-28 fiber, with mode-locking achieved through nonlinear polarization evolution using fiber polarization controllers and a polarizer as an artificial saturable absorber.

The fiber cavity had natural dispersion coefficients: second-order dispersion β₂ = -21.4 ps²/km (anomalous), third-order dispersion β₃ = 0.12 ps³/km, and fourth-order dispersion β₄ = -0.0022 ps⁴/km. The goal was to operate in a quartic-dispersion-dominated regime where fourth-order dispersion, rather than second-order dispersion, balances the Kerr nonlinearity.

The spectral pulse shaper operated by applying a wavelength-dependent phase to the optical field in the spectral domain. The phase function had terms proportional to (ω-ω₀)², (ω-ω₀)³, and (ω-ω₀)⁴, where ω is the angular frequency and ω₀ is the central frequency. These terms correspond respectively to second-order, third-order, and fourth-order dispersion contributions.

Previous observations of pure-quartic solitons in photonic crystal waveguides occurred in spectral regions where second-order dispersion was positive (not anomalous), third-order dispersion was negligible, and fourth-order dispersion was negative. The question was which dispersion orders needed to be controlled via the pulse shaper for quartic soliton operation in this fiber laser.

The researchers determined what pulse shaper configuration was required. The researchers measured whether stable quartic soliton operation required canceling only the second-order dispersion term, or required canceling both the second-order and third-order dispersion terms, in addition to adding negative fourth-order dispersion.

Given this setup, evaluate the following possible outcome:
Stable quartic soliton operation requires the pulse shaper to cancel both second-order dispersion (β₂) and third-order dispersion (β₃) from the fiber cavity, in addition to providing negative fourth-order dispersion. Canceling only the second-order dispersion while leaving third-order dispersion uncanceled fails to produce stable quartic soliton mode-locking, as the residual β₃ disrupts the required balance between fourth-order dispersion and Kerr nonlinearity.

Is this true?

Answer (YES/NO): YES